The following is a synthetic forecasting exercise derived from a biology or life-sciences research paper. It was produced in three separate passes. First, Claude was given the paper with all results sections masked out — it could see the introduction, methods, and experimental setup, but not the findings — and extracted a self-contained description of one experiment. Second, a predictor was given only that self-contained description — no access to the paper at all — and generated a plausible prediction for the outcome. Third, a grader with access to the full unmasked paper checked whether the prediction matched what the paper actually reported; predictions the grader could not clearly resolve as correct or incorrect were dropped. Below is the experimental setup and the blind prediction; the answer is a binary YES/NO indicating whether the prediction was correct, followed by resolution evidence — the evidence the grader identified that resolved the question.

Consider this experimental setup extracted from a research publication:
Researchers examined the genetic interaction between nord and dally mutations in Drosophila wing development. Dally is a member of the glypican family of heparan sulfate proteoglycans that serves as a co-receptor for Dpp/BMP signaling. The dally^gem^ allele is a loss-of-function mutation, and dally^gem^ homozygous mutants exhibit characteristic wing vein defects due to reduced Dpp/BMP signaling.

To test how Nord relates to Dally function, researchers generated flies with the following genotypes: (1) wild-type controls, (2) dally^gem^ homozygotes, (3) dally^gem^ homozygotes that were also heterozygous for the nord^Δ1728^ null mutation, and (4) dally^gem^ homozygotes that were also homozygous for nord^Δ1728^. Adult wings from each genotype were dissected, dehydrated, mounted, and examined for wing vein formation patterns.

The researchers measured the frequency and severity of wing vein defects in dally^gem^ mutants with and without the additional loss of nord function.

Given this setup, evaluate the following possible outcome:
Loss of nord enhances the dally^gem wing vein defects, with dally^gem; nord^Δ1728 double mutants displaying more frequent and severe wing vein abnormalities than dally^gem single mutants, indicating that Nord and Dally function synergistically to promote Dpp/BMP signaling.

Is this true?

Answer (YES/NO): NO